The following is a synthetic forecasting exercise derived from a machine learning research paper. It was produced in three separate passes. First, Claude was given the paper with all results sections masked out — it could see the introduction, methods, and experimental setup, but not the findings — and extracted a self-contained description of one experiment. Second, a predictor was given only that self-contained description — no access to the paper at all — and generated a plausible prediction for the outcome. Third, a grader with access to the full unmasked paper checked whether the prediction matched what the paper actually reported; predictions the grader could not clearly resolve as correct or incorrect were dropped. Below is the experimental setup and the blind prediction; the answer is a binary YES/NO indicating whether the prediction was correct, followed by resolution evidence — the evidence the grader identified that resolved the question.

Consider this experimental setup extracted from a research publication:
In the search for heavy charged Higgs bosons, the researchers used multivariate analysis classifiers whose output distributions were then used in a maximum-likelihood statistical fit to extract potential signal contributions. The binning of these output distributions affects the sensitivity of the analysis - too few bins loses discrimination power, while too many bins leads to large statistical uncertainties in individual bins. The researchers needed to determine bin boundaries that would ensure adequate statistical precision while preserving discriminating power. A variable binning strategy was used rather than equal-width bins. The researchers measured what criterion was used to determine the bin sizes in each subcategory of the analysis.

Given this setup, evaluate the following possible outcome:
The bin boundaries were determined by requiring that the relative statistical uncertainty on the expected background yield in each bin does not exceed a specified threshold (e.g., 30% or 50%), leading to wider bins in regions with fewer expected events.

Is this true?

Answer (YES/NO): NO